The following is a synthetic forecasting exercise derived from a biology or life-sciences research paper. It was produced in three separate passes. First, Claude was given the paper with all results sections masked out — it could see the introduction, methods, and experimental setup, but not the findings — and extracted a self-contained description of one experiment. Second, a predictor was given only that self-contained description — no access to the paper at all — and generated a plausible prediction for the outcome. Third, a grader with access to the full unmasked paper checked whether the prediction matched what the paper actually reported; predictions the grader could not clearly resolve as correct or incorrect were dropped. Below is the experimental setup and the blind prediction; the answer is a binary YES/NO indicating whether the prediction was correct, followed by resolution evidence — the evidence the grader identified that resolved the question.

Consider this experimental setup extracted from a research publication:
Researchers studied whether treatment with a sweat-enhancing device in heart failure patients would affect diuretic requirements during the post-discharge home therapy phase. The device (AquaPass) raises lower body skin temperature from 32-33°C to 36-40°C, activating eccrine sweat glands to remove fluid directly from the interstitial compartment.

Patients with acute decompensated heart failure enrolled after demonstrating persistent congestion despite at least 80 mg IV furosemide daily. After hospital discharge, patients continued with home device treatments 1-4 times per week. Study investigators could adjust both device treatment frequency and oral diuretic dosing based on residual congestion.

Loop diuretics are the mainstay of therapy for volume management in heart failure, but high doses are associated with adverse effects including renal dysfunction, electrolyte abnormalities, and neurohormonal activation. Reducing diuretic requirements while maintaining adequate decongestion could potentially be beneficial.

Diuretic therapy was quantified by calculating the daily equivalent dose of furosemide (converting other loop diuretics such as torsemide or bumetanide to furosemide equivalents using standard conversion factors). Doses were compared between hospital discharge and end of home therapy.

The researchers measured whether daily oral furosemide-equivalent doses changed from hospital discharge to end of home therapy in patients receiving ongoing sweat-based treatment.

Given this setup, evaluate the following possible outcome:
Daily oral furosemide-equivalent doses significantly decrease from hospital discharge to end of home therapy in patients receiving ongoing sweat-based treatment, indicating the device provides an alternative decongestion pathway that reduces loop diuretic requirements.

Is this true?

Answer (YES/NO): YES